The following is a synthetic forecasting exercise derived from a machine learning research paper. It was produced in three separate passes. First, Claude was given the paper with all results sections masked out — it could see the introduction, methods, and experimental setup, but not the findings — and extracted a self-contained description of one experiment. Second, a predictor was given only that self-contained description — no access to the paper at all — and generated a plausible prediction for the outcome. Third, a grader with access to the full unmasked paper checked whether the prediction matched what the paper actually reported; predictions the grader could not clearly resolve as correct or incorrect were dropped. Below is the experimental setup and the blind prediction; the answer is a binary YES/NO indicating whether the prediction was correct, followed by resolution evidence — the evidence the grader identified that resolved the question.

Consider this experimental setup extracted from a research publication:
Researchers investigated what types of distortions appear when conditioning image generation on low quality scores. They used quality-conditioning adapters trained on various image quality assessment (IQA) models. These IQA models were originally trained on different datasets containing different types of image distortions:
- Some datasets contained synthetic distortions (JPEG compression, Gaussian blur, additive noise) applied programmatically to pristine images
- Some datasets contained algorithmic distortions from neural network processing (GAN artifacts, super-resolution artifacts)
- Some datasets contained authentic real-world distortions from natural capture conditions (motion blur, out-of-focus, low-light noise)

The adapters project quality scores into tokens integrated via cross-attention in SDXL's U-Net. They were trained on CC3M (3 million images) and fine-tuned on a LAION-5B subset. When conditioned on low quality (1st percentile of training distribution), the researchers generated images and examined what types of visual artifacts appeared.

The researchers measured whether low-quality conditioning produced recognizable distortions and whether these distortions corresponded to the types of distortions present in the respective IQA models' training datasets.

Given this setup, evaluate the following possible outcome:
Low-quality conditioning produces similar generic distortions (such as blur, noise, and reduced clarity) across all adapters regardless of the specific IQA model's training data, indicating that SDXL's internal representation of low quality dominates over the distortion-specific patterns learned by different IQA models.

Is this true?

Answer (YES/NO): NO